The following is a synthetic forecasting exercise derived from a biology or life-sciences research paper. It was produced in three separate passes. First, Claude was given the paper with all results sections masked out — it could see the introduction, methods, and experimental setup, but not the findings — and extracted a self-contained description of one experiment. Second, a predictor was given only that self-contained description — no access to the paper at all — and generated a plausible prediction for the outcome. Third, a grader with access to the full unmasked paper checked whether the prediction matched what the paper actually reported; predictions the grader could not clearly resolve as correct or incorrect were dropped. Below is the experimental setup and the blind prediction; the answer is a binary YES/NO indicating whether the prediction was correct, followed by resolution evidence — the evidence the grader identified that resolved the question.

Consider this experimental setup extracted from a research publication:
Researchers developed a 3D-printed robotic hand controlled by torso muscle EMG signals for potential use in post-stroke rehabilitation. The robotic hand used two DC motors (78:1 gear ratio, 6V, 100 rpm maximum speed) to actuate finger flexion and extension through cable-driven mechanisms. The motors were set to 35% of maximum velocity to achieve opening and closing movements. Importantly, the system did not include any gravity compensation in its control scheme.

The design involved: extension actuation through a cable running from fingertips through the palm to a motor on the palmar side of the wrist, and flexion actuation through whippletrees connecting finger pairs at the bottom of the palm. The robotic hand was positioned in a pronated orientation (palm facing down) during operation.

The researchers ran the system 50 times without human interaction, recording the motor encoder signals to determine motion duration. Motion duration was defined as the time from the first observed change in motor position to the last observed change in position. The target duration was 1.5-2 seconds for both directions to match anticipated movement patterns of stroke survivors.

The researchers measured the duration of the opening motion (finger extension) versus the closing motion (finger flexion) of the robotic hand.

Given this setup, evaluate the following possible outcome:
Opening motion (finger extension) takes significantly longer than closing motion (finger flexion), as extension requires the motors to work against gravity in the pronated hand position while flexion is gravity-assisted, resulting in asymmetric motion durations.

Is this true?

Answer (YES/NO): YES